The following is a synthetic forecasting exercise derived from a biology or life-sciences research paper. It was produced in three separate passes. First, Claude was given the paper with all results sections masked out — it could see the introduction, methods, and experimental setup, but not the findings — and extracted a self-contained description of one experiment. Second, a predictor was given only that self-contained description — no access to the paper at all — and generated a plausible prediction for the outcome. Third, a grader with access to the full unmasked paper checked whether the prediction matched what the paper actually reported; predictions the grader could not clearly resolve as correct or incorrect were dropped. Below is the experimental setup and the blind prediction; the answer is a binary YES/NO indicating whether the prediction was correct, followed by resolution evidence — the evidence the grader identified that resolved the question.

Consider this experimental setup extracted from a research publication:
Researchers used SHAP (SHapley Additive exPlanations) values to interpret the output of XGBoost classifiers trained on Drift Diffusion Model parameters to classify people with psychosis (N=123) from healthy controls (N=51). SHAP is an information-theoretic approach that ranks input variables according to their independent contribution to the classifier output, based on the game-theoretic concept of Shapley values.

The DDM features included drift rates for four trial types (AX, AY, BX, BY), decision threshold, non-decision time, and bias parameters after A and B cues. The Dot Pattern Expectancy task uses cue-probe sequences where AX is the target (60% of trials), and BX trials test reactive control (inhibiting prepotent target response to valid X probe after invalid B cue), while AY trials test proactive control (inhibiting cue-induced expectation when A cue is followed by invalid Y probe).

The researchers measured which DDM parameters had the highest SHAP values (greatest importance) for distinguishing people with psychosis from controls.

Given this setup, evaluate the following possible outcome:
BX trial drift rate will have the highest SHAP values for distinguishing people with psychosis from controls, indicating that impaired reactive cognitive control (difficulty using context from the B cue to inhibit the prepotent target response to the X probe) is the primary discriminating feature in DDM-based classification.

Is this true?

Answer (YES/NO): NO